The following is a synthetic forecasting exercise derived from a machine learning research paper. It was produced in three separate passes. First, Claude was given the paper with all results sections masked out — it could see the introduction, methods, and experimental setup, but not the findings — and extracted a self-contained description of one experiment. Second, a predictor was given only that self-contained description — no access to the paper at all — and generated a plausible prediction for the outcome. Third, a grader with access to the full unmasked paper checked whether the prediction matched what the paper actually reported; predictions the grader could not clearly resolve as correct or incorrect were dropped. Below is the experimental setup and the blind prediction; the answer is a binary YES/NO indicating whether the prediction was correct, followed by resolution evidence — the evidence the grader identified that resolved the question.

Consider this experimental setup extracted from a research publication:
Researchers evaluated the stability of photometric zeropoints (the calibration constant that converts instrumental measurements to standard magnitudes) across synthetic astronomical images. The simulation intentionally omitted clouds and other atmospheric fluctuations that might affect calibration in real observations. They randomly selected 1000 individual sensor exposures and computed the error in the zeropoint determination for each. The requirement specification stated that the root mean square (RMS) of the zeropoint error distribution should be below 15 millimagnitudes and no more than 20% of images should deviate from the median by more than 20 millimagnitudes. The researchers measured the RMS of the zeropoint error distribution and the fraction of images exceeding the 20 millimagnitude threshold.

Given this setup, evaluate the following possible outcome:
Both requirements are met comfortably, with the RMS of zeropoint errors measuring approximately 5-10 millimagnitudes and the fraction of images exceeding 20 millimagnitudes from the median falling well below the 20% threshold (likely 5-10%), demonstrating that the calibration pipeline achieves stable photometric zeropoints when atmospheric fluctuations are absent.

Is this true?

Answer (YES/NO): NO